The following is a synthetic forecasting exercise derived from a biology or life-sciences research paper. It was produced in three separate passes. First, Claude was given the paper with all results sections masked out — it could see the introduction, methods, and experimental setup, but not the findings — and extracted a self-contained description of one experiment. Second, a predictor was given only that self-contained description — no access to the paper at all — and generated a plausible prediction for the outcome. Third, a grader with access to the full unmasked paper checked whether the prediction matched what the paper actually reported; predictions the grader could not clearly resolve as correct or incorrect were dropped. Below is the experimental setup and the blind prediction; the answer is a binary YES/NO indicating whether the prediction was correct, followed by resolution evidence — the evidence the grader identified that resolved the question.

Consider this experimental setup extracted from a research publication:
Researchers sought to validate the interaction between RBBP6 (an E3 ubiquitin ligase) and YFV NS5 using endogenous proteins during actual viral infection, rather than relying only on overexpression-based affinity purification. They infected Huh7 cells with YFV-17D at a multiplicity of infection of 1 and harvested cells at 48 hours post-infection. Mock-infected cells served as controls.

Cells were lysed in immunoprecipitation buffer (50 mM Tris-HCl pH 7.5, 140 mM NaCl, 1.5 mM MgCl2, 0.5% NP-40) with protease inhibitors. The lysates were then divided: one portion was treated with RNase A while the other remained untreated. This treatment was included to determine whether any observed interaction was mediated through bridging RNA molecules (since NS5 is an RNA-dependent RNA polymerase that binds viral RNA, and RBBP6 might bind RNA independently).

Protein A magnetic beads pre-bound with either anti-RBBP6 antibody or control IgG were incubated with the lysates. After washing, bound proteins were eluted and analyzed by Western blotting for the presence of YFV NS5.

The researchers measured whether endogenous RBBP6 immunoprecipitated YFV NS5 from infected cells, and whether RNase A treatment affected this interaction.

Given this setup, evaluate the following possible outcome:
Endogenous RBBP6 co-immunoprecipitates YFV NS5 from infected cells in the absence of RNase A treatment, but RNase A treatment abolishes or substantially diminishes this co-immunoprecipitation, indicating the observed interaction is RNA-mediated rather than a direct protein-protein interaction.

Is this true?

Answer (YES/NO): NO